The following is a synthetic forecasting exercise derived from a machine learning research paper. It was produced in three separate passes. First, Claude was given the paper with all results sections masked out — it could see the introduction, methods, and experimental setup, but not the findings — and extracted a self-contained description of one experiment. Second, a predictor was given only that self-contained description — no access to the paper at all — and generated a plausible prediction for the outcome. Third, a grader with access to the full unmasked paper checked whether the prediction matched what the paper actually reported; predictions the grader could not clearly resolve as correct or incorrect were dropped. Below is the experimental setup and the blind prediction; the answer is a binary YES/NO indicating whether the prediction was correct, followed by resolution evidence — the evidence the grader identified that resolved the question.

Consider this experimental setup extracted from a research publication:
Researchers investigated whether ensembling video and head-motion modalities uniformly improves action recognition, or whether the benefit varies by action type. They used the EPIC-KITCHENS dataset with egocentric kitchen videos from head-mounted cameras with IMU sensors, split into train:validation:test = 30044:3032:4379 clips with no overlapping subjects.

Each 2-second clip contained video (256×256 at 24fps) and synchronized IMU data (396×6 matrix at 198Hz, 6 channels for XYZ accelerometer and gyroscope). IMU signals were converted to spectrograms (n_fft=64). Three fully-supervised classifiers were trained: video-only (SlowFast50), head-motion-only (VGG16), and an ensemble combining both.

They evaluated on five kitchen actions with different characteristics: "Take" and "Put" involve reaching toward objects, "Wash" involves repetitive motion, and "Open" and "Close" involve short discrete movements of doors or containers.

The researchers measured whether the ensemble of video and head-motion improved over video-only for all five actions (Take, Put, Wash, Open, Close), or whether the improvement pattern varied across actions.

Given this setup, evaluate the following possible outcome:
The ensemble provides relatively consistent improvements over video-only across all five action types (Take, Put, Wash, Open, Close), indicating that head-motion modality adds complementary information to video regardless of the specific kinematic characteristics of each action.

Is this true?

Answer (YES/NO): NO